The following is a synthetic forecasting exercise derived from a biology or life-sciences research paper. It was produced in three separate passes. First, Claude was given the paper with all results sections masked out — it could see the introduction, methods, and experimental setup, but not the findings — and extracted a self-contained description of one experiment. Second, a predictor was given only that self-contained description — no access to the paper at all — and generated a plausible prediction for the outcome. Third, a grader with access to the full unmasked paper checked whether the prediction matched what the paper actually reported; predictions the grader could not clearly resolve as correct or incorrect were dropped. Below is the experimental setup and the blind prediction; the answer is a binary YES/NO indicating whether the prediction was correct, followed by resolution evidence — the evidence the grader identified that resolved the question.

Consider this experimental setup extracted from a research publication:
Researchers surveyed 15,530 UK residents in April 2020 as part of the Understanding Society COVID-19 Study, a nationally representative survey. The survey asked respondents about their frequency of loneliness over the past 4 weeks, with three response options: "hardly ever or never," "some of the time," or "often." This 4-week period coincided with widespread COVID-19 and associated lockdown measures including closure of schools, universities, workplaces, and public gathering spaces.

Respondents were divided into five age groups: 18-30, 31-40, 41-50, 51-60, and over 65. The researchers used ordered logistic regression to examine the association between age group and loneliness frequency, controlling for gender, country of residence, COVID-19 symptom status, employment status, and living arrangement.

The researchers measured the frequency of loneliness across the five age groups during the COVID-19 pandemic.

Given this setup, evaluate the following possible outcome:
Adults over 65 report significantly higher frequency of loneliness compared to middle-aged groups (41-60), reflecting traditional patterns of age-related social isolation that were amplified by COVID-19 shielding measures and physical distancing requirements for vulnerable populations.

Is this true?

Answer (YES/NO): NO